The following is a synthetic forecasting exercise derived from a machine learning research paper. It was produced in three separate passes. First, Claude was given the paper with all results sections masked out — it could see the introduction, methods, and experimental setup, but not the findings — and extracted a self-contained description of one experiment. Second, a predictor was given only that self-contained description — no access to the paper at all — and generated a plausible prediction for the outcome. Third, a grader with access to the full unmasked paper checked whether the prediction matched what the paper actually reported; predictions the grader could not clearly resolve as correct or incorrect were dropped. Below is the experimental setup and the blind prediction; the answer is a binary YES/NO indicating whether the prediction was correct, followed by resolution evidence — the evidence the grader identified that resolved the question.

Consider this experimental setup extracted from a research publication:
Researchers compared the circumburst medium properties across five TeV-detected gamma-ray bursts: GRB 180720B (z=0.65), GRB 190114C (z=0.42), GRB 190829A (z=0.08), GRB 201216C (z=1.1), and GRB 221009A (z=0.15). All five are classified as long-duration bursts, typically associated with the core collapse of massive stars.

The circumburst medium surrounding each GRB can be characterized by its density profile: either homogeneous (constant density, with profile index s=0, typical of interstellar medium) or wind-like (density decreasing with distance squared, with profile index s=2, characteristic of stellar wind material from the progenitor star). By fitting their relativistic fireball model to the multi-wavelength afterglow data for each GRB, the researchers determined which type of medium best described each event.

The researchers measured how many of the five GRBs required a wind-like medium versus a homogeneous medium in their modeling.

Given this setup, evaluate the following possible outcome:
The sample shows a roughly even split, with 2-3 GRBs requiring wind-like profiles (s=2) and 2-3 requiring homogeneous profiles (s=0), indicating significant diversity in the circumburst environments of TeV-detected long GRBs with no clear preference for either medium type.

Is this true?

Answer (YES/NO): NO